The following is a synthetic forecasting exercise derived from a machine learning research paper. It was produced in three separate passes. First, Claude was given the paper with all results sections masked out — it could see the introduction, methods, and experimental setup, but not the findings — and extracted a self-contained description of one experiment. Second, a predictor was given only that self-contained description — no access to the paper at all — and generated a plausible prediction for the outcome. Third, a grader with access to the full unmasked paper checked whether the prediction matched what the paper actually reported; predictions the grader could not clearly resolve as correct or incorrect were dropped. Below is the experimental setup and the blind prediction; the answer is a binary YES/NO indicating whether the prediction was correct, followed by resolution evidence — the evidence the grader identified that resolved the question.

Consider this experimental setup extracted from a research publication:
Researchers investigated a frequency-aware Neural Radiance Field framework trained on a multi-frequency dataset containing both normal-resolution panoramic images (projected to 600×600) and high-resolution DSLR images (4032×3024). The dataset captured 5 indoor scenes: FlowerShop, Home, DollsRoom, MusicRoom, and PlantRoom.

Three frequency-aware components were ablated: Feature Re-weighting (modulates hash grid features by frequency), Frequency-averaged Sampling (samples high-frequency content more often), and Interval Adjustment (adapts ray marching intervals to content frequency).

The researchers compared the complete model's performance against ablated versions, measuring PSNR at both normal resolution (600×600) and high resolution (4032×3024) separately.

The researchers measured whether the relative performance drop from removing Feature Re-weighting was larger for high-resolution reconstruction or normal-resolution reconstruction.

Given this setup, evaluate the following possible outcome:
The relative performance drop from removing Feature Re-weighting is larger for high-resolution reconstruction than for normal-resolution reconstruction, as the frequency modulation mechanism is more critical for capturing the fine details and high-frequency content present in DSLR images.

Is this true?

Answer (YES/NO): YES